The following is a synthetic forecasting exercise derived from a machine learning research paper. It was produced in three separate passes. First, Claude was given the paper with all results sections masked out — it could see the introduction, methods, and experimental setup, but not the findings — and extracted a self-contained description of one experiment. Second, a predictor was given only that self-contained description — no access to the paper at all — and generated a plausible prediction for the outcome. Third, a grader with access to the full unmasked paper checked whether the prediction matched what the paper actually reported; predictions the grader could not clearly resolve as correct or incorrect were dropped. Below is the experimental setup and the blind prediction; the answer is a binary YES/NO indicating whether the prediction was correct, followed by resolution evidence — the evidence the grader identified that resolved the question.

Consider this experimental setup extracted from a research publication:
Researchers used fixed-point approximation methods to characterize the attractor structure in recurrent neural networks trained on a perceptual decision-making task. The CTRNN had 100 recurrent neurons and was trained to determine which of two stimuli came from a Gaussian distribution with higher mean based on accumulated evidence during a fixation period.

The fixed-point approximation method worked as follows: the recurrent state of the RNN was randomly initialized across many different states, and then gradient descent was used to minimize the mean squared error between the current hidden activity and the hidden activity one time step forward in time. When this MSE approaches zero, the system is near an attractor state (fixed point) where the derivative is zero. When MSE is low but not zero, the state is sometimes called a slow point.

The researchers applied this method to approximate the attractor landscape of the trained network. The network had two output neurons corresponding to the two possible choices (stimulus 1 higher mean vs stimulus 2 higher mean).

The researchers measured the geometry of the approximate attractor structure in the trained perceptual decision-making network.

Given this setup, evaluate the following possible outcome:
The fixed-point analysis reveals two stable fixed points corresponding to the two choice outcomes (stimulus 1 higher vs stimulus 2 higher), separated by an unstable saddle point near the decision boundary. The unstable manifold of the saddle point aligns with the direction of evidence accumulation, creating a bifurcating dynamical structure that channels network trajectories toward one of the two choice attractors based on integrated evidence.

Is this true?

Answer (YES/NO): NO